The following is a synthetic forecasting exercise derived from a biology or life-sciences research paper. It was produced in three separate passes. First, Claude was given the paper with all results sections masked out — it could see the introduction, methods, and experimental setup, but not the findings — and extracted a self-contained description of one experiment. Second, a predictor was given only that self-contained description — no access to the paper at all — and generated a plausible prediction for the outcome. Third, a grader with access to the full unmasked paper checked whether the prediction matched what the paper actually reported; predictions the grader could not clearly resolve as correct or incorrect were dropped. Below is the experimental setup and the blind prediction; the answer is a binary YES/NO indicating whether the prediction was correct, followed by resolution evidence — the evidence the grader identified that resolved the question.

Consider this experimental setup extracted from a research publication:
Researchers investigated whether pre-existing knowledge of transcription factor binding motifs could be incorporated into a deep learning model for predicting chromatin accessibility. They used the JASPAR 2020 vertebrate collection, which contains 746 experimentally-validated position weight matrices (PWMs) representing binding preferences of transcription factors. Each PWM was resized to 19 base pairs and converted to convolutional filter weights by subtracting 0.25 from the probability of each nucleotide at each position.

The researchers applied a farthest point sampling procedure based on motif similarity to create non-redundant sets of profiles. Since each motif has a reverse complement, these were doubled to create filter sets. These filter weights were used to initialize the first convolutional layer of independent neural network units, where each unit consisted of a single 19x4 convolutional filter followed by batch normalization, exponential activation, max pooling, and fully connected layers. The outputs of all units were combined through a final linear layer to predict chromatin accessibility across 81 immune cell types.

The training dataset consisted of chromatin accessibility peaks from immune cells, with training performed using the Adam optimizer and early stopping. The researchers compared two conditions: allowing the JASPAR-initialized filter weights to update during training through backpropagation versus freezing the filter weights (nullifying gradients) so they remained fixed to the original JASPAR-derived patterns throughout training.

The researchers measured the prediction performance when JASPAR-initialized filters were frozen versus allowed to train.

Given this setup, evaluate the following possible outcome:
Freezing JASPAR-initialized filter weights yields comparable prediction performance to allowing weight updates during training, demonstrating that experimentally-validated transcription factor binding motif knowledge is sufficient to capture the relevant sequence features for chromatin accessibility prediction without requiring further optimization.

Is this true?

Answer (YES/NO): NO